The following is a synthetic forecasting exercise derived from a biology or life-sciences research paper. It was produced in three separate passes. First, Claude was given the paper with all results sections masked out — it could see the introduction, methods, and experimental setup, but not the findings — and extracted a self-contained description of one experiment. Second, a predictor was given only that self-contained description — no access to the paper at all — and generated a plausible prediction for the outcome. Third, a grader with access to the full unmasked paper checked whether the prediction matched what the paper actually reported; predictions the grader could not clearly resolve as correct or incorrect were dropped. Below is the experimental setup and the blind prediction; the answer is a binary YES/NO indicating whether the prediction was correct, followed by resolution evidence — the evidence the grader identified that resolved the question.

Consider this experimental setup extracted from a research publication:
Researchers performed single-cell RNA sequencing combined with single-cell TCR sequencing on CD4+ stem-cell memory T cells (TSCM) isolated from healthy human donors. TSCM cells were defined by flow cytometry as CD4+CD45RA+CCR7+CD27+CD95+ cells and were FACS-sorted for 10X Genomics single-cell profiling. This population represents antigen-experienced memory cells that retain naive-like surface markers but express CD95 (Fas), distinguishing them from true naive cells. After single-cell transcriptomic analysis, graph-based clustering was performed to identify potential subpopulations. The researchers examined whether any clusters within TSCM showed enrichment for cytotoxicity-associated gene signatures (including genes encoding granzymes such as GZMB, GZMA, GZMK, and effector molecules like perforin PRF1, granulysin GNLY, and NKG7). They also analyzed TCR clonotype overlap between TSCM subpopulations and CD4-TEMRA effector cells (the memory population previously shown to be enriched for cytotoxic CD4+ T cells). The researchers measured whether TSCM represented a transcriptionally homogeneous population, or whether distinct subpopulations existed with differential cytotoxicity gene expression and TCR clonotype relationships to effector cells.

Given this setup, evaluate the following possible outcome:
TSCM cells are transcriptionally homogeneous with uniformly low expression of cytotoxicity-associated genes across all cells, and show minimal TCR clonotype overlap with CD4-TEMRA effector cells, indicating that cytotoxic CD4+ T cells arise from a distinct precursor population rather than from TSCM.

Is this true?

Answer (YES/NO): NO